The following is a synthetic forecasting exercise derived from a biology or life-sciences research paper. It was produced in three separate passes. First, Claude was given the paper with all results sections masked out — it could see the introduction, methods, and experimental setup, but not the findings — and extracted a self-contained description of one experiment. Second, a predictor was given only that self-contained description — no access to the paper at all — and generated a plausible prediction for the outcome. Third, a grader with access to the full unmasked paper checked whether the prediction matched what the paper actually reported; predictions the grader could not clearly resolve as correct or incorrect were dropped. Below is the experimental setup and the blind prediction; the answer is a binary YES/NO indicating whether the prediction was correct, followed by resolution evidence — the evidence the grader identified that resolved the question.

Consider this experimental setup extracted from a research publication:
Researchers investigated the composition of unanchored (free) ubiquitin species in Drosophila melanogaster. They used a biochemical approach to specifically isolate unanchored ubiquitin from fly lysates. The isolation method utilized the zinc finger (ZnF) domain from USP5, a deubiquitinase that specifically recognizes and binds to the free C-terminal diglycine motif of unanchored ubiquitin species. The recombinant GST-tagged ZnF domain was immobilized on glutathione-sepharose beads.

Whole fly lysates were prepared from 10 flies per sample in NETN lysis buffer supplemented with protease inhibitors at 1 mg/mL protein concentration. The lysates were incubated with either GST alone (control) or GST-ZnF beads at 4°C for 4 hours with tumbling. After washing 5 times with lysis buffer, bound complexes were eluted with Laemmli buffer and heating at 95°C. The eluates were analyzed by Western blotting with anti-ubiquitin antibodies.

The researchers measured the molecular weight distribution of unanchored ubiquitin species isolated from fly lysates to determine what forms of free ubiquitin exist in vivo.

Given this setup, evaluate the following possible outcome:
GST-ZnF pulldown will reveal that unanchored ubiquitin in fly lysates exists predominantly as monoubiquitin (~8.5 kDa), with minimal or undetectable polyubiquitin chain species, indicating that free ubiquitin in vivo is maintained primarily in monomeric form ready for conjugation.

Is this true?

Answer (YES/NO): YES